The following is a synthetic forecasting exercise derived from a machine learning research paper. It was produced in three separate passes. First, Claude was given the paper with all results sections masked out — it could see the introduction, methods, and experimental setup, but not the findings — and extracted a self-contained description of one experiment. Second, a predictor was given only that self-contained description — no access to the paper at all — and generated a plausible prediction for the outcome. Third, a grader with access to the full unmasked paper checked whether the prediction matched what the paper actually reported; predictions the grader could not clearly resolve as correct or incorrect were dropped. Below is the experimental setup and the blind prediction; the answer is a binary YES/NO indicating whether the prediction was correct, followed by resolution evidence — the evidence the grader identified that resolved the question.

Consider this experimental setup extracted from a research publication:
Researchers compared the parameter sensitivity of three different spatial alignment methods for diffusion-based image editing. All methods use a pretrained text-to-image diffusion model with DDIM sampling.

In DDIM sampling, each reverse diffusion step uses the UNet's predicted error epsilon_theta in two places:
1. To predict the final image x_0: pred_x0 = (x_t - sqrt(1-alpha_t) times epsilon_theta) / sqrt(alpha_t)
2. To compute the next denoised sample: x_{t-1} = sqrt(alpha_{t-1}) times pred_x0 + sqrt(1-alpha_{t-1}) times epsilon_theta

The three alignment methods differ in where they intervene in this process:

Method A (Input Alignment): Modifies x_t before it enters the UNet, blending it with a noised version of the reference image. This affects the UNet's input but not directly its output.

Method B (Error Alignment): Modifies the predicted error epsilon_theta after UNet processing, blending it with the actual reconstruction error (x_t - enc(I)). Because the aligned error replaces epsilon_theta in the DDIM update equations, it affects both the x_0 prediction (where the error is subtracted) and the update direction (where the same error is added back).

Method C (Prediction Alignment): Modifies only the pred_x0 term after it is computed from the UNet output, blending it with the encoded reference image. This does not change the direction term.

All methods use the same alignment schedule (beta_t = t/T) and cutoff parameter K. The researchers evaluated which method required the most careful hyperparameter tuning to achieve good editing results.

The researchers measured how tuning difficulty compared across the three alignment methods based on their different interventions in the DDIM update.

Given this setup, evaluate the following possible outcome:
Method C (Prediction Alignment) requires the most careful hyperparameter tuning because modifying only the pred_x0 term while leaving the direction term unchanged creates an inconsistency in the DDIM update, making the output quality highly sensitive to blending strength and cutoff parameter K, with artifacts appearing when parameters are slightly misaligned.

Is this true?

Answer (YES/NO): NO